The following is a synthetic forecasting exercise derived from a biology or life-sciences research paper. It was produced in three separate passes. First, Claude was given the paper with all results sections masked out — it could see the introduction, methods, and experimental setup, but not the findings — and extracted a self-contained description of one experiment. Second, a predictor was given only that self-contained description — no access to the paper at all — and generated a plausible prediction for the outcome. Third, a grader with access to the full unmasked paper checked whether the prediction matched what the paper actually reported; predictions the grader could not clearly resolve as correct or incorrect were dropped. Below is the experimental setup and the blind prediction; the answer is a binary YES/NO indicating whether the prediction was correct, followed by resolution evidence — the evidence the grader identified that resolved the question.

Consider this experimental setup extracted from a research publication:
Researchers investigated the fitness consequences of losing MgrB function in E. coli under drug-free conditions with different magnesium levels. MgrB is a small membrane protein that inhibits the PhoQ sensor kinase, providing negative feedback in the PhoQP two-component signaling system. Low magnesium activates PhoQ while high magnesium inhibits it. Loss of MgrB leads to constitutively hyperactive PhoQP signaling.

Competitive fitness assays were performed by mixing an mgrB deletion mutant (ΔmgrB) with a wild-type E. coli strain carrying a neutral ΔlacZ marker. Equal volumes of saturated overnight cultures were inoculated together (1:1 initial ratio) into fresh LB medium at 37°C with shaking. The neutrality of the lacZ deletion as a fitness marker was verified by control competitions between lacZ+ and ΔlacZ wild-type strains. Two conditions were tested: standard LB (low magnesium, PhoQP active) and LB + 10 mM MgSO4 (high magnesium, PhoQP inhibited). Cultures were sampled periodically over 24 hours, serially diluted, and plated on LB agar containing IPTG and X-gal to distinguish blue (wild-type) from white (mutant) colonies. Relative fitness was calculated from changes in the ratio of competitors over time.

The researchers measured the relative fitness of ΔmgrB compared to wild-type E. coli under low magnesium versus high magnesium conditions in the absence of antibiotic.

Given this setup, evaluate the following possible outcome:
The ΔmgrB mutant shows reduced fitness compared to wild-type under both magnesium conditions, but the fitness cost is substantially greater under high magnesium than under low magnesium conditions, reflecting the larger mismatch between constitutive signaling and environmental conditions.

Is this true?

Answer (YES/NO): NO